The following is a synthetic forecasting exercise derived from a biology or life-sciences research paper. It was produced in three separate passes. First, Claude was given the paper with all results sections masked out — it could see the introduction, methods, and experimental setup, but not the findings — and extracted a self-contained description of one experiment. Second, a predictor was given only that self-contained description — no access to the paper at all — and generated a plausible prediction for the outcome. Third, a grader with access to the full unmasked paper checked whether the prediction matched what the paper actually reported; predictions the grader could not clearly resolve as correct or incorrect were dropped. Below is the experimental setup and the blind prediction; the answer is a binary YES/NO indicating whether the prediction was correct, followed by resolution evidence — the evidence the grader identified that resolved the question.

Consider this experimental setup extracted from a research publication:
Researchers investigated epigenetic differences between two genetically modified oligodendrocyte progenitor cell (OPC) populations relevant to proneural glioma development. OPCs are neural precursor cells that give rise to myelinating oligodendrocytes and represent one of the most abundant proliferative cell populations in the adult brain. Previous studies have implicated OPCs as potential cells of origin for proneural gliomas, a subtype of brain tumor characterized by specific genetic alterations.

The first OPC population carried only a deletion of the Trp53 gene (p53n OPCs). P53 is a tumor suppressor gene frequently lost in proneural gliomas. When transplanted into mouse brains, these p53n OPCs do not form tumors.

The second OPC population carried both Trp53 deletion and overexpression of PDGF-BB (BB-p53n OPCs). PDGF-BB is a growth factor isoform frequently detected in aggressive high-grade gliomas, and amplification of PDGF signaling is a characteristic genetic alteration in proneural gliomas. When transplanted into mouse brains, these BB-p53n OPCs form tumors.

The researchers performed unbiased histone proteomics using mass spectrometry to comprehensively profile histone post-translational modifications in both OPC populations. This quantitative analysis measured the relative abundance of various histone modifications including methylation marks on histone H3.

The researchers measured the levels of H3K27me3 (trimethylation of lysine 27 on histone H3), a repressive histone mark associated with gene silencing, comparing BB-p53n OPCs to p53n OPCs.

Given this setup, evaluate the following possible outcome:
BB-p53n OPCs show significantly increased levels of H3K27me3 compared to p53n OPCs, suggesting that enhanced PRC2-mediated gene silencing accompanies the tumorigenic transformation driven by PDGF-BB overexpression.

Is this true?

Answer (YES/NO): YES